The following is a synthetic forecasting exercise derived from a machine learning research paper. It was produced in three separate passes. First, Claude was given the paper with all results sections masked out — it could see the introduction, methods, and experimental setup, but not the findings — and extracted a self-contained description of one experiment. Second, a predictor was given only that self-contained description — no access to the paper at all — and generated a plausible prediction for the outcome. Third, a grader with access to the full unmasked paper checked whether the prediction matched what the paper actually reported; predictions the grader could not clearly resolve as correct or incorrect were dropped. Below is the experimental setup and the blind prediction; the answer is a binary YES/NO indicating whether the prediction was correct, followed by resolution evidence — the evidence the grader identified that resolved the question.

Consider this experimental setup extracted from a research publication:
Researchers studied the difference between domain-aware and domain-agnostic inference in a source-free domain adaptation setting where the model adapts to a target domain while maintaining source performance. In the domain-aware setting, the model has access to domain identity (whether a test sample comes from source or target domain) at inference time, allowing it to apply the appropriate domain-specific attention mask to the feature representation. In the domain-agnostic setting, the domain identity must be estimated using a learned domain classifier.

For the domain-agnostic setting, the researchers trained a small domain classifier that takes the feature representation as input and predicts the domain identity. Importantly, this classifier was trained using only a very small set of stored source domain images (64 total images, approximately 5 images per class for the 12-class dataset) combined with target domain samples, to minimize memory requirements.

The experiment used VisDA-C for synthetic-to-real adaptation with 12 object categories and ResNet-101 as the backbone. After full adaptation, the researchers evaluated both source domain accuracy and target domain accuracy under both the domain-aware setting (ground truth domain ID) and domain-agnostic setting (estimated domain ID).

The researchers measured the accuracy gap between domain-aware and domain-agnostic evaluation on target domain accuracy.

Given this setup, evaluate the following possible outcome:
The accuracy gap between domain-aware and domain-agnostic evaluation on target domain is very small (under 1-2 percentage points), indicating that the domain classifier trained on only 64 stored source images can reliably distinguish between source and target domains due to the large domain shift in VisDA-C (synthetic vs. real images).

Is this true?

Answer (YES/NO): YES